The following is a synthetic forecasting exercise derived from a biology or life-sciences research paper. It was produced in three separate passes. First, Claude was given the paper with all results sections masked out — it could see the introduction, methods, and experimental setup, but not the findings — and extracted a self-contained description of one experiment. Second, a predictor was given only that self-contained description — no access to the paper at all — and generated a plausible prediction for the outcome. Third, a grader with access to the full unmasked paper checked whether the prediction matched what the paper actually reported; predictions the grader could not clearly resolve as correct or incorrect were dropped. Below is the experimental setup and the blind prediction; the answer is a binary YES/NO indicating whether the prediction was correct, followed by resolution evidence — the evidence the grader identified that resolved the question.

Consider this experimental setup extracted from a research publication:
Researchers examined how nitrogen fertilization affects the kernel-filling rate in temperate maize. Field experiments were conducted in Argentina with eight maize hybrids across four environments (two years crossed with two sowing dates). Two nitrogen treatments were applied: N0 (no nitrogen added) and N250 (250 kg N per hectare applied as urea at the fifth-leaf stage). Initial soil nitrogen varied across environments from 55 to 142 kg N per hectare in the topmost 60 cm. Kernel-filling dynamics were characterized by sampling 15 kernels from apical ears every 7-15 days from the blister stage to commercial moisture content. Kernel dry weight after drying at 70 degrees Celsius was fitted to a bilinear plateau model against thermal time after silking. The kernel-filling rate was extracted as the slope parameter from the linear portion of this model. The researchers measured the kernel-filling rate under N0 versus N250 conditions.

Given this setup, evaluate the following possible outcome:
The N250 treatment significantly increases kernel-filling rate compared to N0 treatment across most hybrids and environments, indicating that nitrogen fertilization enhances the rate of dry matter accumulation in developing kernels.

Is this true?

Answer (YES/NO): NO